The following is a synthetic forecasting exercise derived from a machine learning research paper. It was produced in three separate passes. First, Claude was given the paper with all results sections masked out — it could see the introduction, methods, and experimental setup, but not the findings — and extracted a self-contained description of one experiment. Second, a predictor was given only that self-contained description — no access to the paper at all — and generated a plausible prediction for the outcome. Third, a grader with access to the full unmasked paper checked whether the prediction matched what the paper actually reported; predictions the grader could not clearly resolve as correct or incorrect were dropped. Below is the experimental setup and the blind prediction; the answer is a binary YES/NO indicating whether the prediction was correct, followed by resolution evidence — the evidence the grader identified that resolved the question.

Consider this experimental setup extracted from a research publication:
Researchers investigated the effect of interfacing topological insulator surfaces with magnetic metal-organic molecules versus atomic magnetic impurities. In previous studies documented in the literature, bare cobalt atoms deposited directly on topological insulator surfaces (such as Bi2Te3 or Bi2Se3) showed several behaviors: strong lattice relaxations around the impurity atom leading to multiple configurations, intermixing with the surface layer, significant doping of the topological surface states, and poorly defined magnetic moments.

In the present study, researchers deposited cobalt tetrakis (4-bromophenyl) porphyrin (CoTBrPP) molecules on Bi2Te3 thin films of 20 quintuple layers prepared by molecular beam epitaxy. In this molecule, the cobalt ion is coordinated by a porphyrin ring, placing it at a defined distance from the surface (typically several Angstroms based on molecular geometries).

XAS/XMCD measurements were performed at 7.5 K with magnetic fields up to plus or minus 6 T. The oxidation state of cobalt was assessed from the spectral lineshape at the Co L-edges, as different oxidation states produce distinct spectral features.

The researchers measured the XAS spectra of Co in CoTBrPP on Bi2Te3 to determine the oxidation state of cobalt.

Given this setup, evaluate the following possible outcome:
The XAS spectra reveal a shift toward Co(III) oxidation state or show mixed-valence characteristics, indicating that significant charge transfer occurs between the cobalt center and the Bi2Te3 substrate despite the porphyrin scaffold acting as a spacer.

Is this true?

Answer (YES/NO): NO